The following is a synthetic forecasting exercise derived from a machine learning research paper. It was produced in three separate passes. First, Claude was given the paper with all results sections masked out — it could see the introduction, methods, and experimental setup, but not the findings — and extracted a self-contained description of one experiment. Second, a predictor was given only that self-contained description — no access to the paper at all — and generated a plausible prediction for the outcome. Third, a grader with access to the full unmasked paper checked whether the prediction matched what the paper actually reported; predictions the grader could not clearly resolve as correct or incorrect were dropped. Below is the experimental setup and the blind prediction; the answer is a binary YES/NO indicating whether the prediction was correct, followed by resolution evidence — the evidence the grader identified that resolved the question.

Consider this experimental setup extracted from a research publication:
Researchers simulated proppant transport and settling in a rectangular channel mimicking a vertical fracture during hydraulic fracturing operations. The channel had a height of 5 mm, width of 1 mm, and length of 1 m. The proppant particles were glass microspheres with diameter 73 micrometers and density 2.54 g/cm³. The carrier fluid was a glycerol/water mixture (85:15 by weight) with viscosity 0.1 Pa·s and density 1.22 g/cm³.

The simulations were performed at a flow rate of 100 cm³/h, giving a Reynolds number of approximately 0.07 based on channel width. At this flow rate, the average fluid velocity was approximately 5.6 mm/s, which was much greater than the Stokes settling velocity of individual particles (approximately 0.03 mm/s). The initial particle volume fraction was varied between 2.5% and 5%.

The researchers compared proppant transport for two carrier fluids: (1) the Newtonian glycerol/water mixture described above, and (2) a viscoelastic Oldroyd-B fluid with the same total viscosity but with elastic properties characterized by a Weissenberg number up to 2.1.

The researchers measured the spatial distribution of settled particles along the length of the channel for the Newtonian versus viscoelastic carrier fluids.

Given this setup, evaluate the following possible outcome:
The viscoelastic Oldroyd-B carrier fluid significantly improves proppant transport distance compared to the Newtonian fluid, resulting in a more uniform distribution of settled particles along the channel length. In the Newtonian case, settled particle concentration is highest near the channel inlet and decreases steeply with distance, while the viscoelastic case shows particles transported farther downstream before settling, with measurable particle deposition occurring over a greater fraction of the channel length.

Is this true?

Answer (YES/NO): NO